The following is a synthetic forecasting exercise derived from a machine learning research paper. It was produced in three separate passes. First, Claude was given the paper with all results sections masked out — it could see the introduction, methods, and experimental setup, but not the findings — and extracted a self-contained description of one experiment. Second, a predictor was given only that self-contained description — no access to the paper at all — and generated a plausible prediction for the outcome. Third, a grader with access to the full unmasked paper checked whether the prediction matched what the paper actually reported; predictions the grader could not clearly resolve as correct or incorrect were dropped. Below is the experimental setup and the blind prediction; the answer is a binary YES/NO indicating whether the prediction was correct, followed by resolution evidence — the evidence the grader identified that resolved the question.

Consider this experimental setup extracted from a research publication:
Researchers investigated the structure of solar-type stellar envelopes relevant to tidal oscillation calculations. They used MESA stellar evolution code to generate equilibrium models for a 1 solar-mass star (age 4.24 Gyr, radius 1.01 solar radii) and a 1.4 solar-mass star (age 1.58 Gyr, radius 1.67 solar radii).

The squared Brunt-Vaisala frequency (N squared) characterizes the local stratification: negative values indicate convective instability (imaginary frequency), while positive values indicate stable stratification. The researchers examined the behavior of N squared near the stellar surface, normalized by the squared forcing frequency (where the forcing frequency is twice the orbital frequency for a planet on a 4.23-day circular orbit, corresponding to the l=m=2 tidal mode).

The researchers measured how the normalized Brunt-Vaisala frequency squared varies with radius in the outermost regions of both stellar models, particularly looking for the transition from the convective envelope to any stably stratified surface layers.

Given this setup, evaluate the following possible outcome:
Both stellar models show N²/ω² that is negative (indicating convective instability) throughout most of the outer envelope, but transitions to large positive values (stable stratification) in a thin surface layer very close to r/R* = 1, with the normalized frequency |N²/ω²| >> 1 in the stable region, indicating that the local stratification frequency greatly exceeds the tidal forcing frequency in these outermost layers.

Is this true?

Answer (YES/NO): YES